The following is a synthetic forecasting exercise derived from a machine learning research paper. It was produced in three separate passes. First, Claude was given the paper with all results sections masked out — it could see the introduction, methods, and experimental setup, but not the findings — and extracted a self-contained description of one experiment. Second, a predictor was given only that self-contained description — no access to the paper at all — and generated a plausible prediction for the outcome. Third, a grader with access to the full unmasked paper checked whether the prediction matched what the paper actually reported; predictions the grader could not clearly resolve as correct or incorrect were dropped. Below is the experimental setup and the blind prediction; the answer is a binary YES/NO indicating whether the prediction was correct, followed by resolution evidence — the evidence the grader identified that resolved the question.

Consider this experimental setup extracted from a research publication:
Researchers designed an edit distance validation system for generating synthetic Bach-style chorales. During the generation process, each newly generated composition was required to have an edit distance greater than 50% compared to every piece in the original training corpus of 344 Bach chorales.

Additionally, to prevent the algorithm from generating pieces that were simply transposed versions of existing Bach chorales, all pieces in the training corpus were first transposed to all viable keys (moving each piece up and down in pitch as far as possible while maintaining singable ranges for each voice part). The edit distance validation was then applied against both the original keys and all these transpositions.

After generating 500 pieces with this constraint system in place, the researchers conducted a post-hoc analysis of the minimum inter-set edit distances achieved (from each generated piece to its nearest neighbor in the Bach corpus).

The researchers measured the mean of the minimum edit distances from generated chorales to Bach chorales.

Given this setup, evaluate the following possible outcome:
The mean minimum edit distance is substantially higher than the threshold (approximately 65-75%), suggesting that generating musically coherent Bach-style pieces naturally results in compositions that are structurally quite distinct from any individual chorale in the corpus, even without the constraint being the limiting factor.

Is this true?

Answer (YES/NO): YES